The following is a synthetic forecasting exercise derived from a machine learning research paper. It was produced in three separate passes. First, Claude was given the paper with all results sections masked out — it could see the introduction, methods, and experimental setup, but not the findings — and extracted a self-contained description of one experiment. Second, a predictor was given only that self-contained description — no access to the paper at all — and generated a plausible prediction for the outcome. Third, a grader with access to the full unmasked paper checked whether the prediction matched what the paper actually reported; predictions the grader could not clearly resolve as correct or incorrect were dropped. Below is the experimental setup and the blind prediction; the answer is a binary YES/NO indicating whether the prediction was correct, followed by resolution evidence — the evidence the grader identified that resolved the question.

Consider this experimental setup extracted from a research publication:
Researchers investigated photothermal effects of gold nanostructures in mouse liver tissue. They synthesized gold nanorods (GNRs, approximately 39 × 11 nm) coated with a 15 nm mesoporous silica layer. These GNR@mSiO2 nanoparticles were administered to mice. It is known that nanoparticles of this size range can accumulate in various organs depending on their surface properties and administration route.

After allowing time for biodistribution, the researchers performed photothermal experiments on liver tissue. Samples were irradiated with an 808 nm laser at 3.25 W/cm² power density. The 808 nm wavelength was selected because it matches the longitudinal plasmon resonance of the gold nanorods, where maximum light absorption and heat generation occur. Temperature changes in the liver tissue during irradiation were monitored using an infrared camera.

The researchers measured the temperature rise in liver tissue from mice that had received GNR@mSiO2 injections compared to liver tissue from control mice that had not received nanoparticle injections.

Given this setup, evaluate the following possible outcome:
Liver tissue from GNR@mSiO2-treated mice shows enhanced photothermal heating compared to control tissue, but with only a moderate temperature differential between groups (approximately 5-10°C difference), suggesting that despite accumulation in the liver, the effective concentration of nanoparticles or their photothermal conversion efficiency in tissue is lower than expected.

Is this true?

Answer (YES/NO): NO